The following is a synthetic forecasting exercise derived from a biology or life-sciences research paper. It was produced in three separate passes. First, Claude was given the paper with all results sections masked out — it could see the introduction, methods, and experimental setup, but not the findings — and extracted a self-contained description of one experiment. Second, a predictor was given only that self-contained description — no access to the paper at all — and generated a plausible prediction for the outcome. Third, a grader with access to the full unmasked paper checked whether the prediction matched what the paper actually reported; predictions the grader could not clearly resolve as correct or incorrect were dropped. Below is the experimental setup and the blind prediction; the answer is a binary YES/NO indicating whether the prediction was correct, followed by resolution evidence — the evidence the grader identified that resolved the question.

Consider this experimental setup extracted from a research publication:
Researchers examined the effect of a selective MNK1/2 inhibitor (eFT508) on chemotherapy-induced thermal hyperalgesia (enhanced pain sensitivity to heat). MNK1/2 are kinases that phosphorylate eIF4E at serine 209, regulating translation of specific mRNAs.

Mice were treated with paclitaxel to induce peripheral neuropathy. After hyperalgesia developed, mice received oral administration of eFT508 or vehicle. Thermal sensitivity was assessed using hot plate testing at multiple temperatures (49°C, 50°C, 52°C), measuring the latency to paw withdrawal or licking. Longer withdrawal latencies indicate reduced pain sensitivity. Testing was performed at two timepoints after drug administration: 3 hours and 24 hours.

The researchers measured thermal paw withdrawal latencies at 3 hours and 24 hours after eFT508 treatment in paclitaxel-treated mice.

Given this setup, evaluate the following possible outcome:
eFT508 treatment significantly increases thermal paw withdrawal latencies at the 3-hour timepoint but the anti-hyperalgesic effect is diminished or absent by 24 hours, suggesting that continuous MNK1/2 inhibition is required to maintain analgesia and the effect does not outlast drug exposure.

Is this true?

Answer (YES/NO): NO